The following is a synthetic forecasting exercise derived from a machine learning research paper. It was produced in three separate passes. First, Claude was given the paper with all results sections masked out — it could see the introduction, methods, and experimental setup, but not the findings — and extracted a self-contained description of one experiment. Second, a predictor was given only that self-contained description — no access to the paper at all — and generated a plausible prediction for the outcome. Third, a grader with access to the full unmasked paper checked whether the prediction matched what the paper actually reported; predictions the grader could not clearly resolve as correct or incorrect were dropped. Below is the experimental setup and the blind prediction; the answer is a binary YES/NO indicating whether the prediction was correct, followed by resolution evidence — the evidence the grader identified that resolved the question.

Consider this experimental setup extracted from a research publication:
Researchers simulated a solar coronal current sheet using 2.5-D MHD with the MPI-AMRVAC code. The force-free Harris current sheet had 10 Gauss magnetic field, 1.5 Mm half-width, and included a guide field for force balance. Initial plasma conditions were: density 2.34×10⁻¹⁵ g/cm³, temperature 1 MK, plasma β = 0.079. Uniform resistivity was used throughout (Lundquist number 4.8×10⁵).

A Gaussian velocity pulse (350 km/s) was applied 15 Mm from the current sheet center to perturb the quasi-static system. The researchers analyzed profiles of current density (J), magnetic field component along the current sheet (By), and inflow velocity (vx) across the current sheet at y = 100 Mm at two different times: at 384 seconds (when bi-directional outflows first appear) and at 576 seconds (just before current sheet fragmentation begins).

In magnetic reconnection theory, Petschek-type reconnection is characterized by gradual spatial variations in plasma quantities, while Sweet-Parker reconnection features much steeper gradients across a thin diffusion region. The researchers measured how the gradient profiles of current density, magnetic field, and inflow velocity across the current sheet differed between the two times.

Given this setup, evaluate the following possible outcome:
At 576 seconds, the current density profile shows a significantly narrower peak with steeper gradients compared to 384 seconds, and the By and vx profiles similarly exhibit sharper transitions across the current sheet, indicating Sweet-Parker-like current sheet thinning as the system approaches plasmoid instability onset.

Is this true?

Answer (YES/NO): YES